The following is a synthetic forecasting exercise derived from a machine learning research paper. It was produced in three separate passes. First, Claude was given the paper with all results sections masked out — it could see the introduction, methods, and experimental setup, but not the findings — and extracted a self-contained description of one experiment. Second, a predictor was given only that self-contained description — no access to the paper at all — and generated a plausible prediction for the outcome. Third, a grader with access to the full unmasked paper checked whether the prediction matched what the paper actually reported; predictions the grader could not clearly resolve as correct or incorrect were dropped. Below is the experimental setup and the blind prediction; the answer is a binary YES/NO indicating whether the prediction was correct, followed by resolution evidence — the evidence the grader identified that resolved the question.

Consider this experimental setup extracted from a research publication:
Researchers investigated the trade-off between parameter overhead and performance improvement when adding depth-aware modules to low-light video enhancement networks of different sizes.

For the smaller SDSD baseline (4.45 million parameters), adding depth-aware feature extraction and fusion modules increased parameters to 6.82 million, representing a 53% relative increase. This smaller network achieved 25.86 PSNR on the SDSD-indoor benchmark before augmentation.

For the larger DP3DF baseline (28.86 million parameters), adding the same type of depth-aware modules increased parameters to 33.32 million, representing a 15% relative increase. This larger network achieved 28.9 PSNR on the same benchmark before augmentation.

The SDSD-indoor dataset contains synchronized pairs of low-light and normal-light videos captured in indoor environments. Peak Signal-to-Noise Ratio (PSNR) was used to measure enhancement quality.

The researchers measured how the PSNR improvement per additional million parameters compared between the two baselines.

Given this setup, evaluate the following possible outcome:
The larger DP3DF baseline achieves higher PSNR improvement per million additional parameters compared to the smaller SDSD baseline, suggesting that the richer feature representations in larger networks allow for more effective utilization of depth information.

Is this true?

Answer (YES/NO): NO